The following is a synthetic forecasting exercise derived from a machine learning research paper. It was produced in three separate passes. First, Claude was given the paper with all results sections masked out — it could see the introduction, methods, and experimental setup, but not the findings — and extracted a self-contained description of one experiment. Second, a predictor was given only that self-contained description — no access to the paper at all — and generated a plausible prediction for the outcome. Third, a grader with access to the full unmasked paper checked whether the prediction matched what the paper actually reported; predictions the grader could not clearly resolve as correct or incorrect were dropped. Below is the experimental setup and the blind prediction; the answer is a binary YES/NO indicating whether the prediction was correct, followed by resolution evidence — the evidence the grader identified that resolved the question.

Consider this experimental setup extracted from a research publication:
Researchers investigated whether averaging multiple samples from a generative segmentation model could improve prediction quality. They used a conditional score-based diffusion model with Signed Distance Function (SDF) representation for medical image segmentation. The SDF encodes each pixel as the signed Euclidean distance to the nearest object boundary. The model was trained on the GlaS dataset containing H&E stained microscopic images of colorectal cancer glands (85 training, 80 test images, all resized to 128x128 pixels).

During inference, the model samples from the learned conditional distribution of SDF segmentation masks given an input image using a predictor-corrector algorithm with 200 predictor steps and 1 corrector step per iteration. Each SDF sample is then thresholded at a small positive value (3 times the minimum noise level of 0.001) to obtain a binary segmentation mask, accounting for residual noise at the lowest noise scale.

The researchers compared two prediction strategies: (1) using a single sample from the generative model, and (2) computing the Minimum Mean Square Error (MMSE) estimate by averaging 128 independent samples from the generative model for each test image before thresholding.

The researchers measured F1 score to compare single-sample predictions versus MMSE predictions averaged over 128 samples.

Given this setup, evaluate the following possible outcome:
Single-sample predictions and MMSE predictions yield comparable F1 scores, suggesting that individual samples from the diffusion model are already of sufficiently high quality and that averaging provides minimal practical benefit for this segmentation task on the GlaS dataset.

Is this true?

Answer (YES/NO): NO